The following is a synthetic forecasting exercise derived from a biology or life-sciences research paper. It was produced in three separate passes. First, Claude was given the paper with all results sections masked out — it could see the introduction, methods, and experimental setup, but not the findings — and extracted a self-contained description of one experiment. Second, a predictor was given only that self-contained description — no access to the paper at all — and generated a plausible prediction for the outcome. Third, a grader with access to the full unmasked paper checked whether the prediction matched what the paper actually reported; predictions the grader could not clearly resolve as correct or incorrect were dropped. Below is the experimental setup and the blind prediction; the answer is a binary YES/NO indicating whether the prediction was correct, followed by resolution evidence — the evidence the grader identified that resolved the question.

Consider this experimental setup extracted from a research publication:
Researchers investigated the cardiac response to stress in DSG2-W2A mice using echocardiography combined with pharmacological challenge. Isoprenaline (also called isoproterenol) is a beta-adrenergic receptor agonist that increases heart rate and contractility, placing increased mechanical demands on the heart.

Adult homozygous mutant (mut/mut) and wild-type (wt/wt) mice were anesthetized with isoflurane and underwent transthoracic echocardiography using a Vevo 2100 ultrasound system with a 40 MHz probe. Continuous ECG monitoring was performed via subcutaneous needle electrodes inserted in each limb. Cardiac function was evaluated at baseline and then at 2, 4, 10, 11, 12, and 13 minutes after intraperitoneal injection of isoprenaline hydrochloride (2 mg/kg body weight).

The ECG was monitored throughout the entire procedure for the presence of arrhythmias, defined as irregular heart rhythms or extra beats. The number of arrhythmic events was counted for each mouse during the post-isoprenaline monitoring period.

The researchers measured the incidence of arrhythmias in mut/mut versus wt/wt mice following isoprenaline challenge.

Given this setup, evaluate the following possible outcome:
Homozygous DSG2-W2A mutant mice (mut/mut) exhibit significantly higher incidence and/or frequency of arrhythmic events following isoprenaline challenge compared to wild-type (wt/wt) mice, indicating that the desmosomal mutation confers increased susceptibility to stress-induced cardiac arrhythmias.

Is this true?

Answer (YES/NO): YES